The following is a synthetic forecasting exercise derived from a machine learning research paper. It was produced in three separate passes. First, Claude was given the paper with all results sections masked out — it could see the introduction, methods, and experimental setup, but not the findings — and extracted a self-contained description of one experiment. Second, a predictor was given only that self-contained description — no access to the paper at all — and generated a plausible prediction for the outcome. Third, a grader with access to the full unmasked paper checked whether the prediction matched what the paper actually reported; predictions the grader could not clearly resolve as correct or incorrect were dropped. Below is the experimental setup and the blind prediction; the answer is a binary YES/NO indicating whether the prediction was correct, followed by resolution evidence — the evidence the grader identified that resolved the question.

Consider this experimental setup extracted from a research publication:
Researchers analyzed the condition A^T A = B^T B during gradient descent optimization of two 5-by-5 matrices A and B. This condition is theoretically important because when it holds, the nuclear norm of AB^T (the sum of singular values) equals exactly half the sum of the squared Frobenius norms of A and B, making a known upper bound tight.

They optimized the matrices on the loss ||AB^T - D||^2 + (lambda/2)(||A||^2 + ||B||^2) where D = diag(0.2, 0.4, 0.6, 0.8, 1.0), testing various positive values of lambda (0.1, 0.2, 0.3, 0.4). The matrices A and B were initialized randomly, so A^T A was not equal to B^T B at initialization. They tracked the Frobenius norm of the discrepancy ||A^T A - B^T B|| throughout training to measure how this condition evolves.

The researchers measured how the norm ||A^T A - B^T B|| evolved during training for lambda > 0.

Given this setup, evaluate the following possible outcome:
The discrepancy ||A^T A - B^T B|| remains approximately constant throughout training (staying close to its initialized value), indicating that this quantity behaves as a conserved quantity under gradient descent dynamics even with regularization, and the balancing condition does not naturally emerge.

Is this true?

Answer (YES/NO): NO